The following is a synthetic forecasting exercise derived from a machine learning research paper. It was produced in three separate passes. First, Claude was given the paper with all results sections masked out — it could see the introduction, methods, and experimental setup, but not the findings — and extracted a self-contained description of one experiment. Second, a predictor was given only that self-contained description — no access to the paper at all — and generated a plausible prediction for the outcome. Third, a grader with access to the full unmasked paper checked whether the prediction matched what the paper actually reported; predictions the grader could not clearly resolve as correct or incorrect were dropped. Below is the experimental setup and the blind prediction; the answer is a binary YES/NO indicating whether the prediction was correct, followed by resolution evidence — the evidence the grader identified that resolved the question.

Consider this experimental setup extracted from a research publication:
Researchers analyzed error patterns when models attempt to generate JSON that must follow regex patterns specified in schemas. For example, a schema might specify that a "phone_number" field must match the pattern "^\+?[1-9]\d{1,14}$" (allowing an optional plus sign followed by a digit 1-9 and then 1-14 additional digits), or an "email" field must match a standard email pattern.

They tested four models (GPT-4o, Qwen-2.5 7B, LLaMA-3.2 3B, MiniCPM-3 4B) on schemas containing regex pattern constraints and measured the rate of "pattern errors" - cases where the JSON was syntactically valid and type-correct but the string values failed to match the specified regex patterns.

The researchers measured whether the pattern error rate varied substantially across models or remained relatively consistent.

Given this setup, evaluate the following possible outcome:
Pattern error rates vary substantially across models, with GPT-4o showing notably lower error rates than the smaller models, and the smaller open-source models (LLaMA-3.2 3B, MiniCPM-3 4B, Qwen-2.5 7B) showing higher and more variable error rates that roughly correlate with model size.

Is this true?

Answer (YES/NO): NO